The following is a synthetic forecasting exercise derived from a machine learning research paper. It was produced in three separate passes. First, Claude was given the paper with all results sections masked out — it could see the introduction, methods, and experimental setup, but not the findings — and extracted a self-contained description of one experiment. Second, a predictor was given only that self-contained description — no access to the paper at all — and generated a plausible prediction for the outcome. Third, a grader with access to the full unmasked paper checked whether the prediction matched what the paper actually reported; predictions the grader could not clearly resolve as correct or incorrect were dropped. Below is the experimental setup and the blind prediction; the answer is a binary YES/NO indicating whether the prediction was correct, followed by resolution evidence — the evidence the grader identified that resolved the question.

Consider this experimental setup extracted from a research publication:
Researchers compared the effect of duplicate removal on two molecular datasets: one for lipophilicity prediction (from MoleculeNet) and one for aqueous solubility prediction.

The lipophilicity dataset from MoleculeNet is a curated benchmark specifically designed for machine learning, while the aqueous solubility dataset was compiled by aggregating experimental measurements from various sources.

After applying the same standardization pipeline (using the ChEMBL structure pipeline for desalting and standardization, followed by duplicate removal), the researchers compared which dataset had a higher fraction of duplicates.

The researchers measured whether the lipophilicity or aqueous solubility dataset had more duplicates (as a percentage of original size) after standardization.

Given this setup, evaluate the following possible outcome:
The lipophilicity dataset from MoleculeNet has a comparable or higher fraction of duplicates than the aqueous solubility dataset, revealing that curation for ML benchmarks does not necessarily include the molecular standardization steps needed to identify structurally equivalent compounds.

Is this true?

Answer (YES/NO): NO